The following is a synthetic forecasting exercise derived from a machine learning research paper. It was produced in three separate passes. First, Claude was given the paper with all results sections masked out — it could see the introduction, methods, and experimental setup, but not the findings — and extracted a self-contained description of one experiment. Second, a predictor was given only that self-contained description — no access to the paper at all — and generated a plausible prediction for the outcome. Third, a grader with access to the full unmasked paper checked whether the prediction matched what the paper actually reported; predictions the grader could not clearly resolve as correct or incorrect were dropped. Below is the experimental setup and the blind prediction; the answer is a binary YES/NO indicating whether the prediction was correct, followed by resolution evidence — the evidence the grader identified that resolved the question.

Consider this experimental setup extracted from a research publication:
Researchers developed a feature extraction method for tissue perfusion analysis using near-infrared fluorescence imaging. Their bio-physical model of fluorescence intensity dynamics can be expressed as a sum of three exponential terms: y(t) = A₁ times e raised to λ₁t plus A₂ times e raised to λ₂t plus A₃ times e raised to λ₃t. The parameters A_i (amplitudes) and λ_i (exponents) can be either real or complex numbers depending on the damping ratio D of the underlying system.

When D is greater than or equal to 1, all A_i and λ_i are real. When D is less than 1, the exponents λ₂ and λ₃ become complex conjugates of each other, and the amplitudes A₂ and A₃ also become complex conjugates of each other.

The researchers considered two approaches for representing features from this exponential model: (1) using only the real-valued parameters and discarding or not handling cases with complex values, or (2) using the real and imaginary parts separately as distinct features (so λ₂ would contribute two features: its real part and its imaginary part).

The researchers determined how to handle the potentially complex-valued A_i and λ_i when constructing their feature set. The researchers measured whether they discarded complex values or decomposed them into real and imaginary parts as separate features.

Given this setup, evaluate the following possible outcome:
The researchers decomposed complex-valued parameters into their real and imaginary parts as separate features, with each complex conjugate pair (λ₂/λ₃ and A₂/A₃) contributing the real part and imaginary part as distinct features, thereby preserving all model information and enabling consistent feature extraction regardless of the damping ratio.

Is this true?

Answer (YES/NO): YES